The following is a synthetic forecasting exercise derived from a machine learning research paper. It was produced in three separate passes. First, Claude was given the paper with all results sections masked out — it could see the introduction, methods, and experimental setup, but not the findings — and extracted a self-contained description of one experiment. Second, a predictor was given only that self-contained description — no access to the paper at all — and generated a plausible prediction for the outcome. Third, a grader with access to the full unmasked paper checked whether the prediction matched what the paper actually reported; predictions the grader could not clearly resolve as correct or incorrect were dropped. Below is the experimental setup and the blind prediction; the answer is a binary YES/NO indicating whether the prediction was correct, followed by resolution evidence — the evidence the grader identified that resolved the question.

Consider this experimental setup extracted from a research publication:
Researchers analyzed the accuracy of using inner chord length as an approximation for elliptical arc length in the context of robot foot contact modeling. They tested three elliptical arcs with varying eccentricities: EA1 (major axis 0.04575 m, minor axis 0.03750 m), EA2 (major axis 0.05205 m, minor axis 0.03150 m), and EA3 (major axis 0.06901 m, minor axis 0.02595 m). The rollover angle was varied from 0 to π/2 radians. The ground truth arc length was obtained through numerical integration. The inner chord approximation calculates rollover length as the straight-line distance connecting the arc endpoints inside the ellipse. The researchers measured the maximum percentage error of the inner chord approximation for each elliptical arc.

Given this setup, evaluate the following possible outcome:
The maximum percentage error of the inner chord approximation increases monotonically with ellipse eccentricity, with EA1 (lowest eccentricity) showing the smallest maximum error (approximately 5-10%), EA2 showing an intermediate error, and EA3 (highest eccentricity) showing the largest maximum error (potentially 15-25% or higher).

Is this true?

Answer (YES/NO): NO